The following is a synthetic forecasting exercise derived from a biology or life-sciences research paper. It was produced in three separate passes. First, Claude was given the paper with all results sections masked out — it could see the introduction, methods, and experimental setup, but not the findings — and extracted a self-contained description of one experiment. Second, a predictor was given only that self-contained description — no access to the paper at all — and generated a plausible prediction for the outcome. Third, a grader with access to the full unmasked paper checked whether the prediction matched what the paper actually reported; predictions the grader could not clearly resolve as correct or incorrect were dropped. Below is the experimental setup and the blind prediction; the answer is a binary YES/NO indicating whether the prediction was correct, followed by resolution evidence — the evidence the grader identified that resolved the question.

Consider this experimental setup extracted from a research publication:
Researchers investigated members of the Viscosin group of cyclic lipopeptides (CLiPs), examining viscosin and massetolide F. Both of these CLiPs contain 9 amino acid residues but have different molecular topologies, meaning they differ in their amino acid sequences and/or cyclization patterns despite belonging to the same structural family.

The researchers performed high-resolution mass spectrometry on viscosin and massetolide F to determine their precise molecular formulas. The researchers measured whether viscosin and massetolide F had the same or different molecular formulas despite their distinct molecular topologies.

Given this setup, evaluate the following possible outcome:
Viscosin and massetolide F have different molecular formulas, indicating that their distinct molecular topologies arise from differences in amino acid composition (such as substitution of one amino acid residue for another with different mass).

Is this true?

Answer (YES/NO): NO